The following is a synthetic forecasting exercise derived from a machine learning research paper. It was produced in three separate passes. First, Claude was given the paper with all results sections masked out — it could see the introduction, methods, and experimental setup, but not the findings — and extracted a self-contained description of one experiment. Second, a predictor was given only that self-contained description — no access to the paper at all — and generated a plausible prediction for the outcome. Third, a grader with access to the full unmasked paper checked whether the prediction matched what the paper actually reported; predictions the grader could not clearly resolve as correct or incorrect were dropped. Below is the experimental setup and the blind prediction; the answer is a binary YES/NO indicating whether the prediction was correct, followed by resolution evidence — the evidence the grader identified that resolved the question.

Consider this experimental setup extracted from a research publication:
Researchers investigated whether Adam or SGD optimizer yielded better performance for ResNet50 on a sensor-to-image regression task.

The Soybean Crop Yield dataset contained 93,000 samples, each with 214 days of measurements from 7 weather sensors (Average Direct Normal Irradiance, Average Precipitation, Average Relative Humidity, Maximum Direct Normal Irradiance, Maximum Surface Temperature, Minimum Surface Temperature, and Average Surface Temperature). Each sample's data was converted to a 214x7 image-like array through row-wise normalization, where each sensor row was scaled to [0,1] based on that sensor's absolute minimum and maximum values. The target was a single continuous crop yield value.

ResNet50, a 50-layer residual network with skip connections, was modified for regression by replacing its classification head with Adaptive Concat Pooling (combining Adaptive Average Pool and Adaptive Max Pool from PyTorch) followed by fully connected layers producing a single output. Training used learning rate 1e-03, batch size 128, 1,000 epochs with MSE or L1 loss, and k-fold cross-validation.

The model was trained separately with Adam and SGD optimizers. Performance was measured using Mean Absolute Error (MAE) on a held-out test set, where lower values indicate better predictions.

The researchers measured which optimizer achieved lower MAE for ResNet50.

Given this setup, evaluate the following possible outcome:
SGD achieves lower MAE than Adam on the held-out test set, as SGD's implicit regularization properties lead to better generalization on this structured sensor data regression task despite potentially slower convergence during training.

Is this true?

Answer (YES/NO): YES